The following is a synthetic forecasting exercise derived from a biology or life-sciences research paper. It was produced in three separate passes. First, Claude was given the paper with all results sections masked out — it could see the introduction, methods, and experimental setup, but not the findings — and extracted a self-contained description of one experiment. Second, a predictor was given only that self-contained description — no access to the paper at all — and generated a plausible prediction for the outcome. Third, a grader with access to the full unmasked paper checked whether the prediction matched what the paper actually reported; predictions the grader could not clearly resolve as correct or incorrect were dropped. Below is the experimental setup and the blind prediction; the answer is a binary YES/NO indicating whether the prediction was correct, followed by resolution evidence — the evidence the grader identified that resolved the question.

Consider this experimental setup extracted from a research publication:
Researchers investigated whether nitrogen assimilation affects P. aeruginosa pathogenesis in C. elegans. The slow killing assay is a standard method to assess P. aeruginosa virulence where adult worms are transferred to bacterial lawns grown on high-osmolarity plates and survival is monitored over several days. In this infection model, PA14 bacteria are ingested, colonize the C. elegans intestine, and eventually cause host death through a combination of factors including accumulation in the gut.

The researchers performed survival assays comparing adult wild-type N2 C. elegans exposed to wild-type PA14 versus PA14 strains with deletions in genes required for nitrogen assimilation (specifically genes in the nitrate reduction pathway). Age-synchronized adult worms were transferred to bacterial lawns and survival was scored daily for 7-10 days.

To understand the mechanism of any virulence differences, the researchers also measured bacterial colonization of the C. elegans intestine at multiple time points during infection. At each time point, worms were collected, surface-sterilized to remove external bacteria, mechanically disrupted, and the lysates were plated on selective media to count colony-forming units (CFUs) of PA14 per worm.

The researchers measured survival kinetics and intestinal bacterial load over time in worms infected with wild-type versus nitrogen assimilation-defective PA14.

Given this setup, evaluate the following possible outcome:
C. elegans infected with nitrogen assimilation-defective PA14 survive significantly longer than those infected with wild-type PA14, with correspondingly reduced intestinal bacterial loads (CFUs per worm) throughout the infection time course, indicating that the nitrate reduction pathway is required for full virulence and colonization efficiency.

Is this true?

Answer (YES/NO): NO